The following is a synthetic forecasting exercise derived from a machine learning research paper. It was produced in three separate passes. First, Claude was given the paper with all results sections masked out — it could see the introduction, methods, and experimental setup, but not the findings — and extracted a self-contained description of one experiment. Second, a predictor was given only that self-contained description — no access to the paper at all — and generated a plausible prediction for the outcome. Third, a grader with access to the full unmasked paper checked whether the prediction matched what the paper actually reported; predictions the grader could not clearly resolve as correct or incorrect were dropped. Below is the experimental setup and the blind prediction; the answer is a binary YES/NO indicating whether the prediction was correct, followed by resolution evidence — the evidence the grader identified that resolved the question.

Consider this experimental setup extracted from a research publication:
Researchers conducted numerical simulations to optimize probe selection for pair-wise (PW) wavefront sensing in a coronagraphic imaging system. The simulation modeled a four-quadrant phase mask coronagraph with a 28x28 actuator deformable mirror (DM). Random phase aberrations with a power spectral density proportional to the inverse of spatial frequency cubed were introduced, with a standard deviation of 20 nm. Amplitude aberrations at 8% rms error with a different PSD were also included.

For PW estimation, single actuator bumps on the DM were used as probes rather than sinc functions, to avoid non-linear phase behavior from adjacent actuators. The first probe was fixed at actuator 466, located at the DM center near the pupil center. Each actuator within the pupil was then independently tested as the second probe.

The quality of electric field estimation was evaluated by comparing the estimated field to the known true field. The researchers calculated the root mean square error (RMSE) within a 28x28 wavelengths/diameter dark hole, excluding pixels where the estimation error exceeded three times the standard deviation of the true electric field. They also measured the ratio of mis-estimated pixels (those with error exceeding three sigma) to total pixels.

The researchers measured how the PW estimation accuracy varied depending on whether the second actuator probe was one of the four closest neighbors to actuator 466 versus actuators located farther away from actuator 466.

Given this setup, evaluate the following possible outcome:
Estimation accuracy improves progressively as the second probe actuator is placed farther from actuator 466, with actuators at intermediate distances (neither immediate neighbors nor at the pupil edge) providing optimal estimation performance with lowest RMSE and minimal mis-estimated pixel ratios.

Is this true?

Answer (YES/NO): NO